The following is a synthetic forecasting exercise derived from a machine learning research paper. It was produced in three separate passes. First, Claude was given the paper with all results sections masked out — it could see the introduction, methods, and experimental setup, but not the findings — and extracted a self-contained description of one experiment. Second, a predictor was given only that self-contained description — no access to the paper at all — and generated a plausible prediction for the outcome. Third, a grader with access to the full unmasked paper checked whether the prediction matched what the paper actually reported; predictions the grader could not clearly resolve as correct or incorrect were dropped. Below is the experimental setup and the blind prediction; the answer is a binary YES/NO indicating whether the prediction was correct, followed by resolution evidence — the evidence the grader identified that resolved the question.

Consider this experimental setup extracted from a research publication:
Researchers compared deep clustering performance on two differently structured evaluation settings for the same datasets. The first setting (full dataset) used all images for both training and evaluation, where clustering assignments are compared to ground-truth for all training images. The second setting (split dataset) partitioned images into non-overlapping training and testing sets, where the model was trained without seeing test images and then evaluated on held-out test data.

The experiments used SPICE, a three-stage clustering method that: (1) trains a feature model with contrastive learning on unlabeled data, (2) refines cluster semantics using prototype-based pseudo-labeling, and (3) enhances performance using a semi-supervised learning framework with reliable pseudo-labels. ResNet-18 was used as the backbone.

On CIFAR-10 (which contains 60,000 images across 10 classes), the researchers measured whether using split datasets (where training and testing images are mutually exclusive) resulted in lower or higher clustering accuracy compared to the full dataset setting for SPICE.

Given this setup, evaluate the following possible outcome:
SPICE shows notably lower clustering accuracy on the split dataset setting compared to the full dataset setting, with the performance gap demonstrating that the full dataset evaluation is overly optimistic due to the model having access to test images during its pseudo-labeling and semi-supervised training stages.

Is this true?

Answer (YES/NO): NO